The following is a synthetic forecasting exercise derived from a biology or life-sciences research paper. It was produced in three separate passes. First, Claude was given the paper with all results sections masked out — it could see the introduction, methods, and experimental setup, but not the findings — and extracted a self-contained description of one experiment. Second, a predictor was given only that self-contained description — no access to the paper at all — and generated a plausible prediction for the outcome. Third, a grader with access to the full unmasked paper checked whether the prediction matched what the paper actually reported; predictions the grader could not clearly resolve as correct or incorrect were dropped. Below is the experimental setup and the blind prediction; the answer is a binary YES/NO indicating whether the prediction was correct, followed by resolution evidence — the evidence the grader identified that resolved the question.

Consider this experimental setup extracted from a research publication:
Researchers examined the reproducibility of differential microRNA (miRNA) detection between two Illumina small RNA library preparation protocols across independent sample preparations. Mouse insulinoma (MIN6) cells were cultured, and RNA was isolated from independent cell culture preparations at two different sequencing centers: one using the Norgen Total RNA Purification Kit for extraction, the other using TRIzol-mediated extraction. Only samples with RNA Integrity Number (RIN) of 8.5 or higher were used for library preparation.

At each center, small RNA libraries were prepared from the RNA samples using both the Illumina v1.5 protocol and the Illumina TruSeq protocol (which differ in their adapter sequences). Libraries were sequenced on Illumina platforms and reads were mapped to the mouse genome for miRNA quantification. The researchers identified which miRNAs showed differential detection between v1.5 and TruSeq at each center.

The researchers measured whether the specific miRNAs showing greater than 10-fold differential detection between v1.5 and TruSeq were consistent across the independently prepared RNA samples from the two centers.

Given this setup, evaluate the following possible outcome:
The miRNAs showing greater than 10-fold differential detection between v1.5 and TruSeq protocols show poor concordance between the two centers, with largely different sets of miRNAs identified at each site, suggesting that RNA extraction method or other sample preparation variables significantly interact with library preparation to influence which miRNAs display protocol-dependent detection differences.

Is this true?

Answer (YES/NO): NO